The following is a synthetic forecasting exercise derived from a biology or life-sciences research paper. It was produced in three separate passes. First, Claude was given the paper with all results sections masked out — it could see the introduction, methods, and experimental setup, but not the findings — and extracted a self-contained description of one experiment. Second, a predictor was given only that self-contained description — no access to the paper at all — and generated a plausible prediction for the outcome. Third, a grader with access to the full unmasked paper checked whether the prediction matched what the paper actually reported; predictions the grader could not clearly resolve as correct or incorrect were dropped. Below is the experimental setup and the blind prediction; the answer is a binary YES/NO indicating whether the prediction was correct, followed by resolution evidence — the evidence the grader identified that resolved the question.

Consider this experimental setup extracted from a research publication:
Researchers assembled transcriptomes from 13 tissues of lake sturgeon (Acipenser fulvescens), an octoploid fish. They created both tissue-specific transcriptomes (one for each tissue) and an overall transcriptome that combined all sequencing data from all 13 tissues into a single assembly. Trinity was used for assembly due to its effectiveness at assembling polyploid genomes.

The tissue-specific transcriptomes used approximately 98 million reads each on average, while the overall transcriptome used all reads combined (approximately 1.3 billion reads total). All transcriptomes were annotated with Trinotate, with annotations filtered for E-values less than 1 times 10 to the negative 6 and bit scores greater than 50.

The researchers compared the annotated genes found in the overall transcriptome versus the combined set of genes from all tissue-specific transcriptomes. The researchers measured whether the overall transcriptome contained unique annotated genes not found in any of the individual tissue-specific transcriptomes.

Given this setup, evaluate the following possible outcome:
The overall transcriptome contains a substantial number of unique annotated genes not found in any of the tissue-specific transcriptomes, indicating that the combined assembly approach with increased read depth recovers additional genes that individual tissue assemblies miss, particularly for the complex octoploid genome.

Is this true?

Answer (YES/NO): YES